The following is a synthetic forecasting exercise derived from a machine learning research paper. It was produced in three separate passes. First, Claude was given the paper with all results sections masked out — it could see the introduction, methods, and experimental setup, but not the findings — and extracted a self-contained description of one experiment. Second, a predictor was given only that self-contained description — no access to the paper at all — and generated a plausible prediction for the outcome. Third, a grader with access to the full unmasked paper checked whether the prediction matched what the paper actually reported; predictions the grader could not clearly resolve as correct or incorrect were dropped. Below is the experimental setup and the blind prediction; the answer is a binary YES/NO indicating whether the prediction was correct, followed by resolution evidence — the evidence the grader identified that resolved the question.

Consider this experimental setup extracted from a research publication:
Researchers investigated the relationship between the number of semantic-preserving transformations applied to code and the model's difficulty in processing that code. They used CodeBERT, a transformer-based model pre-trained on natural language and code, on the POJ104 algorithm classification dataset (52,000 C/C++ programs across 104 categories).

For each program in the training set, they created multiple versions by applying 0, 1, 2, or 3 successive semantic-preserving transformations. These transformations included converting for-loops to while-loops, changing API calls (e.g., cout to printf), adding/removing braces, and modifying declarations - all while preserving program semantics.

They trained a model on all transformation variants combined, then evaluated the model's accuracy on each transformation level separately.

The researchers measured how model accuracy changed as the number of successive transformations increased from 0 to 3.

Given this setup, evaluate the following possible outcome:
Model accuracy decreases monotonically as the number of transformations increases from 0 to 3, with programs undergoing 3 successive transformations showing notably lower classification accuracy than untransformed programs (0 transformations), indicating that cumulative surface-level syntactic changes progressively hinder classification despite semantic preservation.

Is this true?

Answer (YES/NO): YES